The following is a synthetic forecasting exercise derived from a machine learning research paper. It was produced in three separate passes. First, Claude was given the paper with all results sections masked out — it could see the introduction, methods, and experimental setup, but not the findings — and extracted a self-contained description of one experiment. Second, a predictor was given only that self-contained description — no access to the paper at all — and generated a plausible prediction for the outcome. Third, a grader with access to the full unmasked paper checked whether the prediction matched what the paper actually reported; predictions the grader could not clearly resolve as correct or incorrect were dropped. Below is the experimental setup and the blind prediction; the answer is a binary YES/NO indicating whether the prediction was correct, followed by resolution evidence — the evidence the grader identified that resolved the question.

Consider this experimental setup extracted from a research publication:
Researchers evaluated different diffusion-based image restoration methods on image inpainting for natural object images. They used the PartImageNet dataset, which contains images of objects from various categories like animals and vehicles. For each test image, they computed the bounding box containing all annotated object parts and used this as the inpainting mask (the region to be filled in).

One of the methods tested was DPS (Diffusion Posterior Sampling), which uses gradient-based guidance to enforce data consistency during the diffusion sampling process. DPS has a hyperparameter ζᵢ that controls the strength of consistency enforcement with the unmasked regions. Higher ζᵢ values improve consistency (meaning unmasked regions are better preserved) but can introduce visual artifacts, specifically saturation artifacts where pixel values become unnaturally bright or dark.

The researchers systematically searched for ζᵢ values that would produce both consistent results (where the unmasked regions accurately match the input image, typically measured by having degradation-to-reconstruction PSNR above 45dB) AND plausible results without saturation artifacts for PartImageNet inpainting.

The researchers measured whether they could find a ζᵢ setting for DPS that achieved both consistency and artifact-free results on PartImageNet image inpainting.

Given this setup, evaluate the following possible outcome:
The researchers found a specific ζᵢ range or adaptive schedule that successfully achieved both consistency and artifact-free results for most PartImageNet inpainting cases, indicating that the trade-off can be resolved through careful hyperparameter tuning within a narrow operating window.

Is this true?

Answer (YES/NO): NO